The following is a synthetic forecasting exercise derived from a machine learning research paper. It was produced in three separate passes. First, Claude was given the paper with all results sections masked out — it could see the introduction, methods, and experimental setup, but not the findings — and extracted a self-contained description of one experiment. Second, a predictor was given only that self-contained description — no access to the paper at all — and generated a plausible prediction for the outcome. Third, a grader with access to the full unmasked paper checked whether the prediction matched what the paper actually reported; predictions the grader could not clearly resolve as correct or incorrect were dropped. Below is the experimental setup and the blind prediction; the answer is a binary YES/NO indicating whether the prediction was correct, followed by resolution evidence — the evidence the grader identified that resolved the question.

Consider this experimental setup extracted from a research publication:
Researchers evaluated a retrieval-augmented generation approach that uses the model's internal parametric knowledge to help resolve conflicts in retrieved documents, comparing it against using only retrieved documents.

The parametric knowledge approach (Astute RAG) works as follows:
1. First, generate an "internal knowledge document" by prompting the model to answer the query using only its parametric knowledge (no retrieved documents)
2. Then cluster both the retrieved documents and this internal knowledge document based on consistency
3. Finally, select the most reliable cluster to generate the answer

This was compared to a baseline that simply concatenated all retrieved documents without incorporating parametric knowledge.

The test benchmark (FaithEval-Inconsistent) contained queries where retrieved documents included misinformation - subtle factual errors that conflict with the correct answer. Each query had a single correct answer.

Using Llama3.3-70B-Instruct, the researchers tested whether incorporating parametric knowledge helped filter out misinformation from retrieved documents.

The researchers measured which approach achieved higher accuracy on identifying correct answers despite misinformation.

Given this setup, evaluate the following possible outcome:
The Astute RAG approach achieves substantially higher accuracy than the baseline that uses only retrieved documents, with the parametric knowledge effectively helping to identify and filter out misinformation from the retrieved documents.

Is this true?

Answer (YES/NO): NO